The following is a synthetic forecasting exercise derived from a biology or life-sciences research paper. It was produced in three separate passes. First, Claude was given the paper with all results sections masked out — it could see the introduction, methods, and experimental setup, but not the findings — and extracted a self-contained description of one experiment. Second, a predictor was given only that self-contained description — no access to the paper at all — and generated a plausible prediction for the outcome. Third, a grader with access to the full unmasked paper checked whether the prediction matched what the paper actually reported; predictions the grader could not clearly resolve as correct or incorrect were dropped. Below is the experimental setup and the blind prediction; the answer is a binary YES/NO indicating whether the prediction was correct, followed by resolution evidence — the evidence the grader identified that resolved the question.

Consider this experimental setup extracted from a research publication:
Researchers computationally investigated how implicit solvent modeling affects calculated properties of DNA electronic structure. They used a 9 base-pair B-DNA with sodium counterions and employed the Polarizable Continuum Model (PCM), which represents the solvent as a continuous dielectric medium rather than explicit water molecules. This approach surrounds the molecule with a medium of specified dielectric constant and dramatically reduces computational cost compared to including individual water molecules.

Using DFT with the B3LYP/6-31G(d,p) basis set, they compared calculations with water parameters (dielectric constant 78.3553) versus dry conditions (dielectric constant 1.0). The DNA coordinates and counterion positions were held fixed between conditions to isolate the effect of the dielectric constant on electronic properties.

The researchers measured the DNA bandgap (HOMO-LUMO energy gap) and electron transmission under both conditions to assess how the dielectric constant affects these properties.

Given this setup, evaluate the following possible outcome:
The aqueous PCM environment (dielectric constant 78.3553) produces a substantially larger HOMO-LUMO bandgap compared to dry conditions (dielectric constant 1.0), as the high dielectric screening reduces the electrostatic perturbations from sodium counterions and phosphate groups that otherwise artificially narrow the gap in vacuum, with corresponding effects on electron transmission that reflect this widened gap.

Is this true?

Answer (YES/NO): YES